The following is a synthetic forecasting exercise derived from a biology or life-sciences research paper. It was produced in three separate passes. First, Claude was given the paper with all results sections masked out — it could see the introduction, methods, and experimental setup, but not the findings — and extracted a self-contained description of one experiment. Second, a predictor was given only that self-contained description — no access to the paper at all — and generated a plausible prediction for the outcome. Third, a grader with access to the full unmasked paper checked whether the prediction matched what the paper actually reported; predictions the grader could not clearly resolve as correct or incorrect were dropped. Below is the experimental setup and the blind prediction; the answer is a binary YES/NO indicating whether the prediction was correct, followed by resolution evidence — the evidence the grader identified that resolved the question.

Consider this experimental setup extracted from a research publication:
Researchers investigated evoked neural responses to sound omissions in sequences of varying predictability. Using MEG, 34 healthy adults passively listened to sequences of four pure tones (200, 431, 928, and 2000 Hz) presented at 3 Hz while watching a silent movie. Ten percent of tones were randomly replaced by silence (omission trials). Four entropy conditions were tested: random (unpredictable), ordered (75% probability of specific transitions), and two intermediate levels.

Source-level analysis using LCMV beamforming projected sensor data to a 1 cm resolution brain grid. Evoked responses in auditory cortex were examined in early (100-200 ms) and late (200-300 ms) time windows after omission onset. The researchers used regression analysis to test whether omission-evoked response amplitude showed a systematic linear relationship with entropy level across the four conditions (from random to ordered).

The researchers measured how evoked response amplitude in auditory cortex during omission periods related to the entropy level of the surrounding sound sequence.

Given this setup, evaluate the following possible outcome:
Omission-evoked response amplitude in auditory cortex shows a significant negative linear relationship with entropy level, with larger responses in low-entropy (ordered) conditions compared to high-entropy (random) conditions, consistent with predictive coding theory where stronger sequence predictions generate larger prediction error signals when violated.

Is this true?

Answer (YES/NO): NO